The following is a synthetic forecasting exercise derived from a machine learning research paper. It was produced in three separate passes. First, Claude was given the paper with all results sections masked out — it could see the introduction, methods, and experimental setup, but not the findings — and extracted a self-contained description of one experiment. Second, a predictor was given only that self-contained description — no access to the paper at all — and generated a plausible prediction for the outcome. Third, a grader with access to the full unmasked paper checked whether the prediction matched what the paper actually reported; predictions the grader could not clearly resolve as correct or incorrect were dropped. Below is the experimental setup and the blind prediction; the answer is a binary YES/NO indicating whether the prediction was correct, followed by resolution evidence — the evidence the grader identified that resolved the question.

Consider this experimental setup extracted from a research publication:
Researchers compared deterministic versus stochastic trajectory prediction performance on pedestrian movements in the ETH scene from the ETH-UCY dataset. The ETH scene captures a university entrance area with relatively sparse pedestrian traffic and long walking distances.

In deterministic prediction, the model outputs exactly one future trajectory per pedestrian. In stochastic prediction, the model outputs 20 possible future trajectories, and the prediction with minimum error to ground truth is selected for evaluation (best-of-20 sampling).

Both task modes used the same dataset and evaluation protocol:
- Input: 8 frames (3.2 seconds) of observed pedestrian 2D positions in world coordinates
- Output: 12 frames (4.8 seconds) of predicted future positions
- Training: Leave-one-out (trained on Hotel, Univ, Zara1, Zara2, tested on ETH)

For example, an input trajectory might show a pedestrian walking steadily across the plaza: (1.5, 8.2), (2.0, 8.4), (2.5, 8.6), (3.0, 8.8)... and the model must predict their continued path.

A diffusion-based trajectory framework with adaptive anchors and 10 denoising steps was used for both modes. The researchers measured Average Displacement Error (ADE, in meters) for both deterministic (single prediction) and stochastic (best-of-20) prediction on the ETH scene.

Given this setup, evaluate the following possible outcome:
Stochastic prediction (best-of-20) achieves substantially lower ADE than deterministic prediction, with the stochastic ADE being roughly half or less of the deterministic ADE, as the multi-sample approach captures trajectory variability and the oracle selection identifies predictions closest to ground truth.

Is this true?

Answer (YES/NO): YES